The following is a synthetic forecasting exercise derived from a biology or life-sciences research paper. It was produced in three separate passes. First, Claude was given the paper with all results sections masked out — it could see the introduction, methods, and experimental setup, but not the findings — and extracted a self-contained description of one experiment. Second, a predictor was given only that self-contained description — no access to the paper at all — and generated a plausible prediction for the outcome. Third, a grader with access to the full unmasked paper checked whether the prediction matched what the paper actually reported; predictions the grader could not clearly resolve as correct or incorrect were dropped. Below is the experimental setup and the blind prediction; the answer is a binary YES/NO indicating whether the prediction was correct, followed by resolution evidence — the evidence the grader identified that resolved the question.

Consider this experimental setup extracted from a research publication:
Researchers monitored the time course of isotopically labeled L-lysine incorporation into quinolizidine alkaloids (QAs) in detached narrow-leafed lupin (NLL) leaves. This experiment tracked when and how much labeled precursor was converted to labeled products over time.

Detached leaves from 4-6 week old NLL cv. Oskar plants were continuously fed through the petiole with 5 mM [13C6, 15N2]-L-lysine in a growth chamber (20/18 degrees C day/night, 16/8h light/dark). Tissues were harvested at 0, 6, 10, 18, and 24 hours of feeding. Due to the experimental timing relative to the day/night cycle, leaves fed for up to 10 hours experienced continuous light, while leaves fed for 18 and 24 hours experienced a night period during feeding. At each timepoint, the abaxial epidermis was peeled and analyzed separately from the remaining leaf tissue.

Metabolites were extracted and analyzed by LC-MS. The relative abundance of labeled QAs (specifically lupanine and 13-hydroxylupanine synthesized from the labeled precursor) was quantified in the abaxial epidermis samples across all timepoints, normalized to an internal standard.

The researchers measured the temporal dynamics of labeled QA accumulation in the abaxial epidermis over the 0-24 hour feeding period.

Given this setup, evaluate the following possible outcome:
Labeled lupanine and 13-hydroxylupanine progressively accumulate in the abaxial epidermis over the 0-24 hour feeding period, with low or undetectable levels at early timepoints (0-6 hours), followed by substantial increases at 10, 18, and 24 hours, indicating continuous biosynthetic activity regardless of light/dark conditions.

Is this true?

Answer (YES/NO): NO